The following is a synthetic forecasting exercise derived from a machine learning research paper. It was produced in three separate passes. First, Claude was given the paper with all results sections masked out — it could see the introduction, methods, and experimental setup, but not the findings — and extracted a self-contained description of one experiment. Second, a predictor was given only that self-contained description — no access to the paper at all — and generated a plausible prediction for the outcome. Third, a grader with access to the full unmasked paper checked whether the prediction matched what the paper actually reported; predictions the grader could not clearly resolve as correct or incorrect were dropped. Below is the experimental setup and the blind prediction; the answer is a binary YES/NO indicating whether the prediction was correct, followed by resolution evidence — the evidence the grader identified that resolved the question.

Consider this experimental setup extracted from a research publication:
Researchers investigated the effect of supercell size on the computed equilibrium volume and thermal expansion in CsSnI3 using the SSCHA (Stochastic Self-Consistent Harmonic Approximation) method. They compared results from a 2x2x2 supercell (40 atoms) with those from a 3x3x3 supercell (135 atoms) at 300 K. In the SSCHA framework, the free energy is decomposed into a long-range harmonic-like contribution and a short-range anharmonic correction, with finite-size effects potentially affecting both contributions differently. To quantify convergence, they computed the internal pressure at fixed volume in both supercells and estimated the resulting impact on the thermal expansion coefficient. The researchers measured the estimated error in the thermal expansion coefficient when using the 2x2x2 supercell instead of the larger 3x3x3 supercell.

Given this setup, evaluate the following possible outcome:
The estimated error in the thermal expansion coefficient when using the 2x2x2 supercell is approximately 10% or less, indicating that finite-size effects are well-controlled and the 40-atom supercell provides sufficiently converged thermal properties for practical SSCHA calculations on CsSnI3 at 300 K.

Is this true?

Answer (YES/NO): YES